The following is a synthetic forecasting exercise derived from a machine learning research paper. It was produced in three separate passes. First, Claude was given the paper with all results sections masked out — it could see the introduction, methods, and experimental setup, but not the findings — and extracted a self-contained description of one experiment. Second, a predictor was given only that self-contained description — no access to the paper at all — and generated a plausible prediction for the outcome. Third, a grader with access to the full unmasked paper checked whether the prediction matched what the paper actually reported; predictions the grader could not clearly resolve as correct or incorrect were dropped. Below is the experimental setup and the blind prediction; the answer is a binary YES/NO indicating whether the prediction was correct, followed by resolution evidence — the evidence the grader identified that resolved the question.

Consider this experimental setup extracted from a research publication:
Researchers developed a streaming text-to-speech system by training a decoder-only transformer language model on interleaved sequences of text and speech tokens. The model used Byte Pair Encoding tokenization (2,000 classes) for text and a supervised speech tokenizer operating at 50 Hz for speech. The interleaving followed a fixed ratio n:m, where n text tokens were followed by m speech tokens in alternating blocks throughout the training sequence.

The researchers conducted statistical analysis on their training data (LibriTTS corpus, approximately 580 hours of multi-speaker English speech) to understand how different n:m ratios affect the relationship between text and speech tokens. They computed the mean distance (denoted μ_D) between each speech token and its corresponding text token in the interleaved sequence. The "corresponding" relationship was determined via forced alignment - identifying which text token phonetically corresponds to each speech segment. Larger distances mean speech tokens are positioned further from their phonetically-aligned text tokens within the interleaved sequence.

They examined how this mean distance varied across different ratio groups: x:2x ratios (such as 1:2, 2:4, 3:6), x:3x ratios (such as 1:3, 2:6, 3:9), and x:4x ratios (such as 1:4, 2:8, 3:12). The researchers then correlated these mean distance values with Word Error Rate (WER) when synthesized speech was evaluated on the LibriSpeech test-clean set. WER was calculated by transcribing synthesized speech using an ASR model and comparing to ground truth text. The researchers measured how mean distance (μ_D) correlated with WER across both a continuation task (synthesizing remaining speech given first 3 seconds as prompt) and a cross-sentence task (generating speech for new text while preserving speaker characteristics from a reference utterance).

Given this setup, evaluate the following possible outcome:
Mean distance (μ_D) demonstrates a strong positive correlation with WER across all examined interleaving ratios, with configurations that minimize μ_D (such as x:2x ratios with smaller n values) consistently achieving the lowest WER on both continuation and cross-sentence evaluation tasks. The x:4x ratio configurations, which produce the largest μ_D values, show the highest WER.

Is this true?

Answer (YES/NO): NO